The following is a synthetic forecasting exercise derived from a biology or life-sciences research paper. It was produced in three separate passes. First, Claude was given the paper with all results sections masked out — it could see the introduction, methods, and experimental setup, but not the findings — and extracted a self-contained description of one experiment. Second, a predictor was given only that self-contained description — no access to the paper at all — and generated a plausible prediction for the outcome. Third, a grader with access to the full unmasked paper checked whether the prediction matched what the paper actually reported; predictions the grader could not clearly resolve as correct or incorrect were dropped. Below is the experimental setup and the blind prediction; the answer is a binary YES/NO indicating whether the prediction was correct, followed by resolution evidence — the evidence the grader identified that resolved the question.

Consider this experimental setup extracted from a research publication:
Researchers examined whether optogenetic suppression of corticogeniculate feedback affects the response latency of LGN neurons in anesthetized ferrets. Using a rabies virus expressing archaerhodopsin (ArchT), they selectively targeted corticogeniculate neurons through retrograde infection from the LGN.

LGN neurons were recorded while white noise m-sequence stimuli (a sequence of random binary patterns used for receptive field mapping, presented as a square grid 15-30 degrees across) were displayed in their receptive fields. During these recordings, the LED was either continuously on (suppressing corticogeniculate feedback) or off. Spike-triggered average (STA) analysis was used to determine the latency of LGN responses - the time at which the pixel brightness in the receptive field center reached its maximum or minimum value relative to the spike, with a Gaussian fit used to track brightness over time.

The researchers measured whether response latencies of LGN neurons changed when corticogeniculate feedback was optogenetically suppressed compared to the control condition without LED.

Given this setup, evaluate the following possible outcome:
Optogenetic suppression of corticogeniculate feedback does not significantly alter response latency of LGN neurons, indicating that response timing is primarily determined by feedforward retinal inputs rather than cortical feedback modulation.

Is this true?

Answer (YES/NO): YES